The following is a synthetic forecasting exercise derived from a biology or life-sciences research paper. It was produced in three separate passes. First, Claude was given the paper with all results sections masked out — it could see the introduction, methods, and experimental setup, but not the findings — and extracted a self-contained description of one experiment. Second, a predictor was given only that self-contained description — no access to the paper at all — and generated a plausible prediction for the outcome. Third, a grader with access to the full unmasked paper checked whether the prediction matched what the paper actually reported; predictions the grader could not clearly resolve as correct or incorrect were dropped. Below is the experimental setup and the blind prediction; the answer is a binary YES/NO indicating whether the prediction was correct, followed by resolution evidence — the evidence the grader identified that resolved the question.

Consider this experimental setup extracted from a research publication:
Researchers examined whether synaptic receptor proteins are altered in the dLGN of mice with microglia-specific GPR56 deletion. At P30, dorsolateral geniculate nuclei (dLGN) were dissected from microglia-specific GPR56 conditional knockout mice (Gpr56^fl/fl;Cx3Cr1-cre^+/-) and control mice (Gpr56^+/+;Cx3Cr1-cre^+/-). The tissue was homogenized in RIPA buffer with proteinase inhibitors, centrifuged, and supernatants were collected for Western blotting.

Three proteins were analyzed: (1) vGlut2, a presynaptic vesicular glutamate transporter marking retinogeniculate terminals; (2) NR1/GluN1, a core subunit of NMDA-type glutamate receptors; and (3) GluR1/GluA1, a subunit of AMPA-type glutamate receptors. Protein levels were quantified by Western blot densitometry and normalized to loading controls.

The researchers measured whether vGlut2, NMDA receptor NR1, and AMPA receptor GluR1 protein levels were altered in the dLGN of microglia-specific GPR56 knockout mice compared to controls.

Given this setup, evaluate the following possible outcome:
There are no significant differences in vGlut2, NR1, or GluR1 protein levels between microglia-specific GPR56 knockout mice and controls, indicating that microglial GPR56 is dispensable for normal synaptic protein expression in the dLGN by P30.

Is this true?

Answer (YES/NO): NO